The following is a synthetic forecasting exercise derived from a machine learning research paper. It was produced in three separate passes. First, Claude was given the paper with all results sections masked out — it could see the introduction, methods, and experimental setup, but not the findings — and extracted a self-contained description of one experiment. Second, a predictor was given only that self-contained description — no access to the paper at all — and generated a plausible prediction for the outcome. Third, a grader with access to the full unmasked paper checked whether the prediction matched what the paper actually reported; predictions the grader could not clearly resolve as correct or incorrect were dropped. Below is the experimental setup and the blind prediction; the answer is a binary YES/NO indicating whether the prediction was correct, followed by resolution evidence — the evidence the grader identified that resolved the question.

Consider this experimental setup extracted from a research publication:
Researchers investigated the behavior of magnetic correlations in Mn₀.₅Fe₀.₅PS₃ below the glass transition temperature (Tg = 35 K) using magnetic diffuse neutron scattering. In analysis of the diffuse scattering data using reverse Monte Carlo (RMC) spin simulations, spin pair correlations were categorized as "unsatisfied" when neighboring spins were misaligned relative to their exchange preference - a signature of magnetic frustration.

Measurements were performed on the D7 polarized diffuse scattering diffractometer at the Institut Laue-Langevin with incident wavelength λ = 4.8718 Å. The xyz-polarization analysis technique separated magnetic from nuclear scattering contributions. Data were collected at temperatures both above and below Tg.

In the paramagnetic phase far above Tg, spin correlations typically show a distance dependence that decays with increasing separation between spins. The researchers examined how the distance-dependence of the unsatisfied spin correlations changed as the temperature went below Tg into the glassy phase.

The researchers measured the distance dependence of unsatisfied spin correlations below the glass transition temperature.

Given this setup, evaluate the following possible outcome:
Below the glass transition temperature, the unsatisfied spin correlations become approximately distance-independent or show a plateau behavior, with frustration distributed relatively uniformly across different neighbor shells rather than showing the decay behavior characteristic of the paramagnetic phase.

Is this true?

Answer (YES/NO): YES